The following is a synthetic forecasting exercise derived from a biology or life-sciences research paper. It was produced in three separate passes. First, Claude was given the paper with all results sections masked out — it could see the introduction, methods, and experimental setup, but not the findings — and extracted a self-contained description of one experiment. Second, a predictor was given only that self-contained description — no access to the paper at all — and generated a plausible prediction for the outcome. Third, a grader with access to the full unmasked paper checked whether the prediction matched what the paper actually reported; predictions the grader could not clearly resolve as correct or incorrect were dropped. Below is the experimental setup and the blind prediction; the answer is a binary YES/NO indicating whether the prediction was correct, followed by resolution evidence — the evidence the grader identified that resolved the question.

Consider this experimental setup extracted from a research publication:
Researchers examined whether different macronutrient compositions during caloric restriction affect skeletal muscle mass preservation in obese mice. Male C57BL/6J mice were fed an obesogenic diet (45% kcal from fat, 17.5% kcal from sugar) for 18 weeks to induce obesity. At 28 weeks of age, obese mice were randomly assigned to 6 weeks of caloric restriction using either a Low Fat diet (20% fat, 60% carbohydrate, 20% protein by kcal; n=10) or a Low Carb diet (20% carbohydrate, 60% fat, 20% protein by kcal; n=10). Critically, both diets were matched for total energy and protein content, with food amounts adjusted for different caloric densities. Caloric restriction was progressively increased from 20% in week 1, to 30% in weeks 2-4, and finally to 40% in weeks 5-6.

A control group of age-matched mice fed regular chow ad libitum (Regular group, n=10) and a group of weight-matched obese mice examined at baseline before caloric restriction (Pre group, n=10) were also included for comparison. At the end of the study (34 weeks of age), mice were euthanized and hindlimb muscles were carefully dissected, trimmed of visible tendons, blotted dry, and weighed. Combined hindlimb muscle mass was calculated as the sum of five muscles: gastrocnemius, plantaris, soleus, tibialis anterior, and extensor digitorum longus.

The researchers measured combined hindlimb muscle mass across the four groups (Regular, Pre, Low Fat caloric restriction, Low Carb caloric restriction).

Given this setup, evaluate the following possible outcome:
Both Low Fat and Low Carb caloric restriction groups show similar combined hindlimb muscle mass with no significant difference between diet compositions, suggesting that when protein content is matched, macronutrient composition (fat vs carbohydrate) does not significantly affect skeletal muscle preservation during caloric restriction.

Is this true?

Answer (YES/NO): YES